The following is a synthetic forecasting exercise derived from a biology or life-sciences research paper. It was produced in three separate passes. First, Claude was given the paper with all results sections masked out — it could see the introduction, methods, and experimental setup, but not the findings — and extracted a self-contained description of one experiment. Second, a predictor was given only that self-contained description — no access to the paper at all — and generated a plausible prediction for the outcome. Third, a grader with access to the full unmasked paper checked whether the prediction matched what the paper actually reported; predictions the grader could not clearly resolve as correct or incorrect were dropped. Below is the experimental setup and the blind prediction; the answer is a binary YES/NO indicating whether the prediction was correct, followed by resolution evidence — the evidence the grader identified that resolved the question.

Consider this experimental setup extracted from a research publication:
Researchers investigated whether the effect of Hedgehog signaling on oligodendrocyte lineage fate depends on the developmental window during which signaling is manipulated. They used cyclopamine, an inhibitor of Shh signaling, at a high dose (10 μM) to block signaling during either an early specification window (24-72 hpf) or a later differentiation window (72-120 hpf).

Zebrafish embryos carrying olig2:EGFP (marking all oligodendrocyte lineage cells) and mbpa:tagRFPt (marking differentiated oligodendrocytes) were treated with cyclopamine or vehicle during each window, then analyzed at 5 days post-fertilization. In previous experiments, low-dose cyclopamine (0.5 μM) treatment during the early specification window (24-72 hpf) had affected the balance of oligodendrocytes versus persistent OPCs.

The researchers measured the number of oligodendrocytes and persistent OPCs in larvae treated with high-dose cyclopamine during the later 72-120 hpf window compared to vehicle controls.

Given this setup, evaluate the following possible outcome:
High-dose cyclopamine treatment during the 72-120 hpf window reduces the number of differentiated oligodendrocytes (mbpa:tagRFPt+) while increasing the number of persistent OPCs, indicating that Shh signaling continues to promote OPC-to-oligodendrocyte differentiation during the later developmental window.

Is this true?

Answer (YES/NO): NO